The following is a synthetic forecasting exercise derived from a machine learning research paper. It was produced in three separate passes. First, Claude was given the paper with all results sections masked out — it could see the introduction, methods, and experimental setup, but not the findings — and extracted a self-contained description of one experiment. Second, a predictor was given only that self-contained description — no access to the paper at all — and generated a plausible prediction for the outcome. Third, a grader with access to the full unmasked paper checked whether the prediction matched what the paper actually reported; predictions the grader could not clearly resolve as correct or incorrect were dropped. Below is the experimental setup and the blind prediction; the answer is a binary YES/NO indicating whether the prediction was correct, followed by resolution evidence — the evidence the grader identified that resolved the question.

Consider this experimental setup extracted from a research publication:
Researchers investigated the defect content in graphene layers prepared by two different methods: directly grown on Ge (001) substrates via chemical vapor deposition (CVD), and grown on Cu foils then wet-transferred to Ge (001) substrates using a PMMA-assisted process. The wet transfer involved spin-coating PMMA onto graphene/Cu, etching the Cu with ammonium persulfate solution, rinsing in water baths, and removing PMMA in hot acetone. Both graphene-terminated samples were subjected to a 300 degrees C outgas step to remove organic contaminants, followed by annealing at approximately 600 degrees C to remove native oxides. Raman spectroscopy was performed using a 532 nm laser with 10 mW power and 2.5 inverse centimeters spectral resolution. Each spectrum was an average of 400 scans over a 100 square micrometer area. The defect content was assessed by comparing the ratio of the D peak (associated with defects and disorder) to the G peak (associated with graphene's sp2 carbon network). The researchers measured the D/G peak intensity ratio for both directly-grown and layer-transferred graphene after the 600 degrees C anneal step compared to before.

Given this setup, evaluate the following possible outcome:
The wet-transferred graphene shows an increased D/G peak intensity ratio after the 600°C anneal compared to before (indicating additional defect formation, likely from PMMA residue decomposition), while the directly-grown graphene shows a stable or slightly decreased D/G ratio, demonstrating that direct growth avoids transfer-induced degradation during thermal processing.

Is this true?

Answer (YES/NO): YES